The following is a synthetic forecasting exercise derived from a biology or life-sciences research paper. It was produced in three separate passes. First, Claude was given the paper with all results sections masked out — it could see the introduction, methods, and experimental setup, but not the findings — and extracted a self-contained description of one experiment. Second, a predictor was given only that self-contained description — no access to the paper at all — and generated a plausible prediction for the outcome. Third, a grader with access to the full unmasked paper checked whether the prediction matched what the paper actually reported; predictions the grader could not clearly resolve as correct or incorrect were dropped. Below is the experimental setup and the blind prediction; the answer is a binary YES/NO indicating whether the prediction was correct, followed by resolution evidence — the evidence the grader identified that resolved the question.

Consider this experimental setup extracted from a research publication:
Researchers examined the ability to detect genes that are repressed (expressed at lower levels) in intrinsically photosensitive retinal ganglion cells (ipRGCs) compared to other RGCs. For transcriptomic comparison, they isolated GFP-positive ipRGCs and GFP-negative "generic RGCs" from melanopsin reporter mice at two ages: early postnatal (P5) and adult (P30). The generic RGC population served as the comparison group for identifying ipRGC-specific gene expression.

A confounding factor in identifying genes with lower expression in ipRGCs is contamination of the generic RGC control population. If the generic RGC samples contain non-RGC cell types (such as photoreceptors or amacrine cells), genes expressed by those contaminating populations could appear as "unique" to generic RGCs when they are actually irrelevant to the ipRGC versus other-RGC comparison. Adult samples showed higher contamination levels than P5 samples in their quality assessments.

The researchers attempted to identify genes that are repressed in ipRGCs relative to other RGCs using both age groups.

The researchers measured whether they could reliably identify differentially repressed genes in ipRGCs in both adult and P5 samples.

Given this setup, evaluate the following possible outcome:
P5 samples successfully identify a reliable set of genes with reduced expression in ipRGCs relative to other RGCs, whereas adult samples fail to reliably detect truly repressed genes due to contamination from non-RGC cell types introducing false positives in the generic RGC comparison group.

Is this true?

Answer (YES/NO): YES